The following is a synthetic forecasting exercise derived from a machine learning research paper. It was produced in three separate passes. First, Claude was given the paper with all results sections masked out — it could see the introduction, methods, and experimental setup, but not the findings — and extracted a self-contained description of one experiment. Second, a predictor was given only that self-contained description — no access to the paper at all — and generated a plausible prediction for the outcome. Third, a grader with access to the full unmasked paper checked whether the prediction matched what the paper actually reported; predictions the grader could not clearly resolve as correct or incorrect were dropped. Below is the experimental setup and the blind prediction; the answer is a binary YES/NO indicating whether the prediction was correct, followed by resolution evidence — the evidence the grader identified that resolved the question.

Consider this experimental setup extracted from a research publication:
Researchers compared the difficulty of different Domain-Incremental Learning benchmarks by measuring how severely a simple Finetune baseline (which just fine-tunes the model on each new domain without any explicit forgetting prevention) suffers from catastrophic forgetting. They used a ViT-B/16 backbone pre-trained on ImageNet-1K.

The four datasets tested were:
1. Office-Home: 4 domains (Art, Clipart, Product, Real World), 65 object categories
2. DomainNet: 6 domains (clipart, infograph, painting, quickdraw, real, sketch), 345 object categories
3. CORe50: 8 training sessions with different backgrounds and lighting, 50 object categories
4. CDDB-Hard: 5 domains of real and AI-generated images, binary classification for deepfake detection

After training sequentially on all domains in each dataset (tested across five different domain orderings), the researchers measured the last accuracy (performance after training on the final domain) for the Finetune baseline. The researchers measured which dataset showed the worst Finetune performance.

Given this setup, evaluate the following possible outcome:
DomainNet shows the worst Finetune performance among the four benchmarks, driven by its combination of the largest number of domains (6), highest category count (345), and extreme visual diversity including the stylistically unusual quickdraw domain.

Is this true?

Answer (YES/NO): YES